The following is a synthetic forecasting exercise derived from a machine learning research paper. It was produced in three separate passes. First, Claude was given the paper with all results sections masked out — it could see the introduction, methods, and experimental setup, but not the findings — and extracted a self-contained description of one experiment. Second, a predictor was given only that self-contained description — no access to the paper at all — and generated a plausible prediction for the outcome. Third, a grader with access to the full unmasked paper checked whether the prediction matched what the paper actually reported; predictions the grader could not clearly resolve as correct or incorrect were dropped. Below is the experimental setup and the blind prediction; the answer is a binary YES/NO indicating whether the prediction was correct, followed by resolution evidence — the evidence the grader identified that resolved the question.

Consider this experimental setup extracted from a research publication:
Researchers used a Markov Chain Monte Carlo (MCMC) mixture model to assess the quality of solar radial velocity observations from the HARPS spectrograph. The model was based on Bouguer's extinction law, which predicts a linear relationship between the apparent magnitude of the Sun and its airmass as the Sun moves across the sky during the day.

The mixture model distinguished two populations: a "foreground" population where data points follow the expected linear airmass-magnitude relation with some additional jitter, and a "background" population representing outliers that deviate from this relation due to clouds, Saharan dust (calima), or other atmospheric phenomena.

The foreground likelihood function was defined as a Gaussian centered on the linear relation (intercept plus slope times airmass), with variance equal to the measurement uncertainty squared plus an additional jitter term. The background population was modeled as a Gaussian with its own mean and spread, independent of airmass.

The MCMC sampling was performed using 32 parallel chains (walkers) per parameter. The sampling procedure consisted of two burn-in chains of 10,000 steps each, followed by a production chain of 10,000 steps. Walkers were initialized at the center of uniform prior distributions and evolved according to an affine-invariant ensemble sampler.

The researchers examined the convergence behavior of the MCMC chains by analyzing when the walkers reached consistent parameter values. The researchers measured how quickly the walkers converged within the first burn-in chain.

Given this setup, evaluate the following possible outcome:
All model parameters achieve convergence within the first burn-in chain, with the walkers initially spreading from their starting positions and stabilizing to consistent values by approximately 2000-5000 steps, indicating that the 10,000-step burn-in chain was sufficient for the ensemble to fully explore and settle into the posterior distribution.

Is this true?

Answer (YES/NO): NO